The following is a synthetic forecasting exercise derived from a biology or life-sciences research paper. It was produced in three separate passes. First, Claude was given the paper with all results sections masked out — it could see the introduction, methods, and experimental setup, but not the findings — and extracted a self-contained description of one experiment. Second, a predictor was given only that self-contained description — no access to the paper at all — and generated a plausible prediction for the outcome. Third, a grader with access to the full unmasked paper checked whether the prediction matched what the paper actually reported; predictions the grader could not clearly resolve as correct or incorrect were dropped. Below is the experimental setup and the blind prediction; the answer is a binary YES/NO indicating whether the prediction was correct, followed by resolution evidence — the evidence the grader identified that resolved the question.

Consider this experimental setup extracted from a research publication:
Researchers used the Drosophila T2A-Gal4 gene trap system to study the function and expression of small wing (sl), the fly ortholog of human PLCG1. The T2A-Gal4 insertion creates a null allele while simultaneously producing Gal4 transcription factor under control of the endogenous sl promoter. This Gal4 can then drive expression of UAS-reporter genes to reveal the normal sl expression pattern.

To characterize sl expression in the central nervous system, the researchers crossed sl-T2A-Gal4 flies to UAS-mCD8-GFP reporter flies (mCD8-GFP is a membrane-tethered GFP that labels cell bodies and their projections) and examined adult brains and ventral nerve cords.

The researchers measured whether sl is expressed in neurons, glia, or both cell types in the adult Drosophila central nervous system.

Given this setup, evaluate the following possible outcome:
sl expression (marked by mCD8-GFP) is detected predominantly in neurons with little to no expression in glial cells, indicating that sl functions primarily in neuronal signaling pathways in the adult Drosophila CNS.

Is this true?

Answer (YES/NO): NO